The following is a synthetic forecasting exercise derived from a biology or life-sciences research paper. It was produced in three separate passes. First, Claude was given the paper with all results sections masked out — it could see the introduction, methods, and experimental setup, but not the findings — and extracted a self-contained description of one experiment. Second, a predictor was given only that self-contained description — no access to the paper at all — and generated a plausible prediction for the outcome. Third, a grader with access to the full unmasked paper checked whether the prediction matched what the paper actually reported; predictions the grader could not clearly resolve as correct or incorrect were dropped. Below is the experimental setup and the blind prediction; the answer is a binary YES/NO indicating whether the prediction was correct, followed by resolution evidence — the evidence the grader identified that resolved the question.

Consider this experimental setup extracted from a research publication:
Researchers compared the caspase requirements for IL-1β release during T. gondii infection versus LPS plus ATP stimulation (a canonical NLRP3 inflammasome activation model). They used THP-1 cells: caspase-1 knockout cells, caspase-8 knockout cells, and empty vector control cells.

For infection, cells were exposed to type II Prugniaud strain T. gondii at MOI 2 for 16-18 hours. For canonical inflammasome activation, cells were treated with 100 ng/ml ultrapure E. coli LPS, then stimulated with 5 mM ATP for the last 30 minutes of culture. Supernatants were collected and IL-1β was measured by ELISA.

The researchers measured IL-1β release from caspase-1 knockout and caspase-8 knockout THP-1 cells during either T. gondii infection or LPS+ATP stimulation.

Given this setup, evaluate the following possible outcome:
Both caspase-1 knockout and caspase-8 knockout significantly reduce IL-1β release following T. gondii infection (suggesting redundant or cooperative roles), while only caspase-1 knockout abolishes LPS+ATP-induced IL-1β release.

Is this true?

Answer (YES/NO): YES